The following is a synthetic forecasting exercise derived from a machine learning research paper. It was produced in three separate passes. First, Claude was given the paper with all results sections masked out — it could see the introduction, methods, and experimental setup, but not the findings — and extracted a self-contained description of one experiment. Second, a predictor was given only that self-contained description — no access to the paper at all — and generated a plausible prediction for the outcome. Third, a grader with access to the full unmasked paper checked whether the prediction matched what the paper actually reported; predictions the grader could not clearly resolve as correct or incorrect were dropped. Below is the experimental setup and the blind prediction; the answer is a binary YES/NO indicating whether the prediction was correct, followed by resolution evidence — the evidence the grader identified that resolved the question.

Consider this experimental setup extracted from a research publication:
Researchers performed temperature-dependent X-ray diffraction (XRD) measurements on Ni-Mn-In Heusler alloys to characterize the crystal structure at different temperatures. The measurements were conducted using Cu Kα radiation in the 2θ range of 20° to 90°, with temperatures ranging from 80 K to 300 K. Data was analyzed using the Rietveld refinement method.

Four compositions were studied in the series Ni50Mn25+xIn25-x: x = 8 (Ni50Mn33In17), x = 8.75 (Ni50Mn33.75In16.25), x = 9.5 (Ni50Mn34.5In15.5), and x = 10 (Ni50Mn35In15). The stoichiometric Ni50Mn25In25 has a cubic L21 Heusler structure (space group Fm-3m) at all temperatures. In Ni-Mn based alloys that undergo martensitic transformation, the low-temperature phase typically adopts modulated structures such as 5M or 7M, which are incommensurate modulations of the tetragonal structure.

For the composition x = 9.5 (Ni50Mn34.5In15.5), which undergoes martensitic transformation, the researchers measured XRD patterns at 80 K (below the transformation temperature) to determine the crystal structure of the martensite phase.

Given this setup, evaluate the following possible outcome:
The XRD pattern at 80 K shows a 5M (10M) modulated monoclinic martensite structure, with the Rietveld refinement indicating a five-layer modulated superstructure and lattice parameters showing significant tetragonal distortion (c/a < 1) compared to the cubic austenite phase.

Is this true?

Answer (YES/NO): NO